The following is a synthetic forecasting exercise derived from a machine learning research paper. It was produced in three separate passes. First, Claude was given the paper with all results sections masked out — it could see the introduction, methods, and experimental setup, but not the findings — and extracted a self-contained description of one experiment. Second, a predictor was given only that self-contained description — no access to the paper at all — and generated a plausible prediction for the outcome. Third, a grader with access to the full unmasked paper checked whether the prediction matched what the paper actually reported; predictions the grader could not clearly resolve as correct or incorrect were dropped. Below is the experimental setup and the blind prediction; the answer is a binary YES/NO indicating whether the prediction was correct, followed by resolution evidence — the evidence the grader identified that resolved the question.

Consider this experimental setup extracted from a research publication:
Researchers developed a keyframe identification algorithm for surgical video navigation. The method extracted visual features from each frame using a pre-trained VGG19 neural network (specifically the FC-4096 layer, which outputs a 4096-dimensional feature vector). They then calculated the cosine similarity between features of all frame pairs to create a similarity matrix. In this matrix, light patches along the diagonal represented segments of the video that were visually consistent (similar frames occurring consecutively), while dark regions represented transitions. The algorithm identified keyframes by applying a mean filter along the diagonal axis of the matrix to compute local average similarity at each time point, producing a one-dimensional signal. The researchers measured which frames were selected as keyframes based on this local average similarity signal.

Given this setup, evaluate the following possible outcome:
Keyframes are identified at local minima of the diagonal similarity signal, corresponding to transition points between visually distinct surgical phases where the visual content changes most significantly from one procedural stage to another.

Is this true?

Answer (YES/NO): NO